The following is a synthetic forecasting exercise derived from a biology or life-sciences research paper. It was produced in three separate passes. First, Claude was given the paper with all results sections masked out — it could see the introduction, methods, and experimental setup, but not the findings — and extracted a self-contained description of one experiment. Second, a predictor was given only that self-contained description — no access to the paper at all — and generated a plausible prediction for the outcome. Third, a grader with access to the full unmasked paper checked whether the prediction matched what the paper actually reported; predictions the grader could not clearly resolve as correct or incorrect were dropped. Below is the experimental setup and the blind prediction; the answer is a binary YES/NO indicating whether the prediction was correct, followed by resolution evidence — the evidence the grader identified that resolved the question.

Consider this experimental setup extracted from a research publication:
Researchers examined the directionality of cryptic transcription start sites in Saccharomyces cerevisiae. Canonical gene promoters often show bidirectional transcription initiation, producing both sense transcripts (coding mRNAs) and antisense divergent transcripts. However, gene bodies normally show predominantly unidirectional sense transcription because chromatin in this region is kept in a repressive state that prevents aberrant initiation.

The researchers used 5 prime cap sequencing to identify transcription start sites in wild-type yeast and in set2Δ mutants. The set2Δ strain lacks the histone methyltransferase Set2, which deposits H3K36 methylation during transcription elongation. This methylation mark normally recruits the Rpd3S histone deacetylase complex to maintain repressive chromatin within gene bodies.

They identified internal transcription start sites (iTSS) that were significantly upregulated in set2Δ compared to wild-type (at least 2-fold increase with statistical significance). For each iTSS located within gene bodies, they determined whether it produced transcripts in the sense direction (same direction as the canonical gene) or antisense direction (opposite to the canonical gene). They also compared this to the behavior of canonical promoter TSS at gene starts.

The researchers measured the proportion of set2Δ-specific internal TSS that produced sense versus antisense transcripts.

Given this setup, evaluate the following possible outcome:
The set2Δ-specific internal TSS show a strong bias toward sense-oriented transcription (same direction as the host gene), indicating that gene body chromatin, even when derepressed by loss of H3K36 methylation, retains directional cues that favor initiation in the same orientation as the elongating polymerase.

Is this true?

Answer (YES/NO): YES